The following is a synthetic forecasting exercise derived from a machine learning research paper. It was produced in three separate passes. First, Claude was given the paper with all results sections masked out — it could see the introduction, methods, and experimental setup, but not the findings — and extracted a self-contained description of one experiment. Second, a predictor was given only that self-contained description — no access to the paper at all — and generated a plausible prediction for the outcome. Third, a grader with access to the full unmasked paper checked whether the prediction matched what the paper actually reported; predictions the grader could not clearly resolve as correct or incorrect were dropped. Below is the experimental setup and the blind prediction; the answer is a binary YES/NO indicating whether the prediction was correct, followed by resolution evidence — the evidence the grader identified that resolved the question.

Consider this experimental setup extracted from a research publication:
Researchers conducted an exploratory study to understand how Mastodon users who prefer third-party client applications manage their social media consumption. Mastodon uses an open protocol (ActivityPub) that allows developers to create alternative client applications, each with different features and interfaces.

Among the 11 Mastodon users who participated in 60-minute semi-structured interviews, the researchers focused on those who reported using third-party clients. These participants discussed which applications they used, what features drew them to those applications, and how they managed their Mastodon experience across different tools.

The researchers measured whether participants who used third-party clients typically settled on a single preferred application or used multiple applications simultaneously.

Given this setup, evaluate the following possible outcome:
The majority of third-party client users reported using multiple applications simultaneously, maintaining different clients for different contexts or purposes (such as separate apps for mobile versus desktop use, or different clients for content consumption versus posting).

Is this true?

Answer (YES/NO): YES